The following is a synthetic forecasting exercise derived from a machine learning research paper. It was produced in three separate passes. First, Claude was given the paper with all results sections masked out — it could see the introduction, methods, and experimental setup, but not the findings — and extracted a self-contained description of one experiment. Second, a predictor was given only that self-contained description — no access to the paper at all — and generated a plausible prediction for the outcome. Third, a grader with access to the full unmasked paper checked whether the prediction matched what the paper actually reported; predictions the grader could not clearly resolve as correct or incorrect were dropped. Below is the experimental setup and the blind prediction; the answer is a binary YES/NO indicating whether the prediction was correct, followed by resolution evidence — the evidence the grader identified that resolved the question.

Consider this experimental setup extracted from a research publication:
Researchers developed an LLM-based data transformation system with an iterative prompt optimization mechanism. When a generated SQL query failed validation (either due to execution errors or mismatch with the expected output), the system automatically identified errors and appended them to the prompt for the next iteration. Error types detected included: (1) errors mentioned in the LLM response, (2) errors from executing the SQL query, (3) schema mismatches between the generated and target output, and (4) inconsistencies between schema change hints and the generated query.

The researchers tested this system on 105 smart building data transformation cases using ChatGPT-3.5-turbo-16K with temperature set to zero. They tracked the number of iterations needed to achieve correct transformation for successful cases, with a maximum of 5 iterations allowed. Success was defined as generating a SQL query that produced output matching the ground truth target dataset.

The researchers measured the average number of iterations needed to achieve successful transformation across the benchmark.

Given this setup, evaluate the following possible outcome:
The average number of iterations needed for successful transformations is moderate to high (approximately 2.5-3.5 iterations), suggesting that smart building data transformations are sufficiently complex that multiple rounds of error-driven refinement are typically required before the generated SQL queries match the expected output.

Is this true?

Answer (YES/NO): NO